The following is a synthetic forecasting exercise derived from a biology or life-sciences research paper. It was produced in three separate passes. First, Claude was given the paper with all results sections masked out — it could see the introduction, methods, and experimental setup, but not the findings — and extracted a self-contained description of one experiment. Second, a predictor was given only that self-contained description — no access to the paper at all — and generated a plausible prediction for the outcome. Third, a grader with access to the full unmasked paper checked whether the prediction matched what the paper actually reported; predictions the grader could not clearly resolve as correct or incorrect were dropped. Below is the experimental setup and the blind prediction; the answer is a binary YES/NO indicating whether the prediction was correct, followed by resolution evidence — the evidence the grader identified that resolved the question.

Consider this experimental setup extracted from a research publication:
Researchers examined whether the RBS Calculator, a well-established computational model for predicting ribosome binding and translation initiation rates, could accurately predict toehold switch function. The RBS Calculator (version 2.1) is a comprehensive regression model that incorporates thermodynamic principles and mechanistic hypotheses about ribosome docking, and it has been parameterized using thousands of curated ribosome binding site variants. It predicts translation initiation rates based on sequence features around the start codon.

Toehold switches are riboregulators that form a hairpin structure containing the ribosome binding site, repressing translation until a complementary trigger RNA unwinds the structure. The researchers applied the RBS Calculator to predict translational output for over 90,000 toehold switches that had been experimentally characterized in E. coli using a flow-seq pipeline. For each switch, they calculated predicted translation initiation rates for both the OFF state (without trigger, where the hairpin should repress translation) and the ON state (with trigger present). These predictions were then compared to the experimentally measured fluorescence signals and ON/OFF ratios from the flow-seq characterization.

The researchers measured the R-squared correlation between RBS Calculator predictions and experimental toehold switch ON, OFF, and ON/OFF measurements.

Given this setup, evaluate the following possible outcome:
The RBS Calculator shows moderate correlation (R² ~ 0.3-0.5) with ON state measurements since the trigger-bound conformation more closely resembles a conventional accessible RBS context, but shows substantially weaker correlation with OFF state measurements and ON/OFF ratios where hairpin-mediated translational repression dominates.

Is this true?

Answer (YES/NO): NO